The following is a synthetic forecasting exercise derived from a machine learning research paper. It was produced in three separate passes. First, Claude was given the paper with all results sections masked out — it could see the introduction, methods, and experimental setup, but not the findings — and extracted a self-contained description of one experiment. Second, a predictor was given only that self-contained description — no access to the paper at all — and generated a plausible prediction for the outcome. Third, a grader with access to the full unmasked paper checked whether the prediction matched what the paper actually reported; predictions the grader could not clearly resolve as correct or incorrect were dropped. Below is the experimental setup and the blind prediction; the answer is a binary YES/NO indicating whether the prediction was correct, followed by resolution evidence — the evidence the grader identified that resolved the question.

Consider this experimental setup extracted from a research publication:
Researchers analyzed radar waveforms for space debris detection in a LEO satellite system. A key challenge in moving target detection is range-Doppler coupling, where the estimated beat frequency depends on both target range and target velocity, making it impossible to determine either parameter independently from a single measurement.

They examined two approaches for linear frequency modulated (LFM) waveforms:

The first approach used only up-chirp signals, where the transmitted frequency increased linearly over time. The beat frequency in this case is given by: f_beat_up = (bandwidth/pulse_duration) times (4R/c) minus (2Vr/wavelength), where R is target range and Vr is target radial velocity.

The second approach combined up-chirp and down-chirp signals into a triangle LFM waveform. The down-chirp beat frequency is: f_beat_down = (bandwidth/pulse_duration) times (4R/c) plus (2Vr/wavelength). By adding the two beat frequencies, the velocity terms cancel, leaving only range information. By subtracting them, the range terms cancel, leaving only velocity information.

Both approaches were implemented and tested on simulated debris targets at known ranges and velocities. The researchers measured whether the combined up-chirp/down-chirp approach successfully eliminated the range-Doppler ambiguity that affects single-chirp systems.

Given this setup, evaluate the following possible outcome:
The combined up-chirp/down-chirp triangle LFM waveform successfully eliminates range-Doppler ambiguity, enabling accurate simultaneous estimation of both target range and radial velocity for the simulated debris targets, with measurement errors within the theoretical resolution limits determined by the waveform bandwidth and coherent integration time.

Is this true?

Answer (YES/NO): NO